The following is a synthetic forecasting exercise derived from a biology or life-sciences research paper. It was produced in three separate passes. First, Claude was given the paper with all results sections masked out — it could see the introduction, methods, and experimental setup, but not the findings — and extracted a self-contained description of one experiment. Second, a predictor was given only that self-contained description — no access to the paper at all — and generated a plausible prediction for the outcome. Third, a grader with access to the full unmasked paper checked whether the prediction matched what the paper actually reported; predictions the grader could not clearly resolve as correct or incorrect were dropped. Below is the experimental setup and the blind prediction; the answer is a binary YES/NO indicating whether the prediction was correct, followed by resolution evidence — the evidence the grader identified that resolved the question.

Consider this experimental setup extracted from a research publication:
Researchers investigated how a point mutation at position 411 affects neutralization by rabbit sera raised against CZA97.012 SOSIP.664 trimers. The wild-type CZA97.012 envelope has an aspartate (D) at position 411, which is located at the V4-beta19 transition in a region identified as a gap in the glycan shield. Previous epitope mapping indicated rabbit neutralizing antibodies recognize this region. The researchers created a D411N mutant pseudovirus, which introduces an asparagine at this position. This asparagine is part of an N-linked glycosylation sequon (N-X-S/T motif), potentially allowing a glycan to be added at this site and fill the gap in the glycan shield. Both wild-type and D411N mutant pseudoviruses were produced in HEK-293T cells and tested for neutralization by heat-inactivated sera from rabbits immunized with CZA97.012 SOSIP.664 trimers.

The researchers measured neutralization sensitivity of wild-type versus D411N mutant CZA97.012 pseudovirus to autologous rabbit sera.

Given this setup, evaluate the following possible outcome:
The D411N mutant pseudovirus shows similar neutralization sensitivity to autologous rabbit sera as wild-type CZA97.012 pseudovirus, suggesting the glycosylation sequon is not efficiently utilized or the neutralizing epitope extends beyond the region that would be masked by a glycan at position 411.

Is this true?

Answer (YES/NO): NO